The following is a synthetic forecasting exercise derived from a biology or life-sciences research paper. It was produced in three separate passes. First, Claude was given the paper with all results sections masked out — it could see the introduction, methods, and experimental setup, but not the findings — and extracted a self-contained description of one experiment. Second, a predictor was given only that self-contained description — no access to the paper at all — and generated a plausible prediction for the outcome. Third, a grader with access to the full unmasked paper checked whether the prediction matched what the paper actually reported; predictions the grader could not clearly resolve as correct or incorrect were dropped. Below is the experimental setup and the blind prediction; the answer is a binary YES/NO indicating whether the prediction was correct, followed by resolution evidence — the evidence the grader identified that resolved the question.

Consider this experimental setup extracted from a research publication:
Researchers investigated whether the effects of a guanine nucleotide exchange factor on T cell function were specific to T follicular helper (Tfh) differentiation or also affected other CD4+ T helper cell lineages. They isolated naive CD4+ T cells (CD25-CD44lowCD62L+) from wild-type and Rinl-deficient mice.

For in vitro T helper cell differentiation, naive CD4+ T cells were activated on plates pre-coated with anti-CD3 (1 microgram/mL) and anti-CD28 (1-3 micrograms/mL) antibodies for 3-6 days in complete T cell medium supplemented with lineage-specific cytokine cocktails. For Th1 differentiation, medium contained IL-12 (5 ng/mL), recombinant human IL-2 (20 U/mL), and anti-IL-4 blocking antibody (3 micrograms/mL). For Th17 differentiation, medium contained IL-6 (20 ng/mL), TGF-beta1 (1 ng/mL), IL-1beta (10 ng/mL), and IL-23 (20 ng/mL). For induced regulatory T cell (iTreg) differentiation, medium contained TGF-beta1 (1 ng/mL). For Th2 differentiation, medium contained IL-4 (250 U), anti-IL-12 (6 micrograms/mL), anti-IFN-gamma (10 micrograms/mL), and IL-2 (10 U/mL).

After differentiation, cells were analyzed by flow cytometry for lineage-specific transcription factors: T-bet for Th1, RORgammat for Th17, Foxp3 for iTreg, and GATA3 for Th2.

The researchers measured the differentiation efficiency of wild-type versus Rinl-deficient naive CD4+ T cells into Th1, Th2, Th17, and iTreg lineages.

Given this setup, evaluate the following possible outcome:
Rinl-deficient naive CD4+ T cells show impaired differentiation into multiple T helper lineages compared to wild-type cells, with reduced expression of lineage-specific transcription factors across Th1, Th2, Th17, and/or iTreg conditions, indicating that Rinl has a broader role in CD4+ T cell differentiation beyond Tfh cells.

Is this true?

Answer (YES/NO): NO